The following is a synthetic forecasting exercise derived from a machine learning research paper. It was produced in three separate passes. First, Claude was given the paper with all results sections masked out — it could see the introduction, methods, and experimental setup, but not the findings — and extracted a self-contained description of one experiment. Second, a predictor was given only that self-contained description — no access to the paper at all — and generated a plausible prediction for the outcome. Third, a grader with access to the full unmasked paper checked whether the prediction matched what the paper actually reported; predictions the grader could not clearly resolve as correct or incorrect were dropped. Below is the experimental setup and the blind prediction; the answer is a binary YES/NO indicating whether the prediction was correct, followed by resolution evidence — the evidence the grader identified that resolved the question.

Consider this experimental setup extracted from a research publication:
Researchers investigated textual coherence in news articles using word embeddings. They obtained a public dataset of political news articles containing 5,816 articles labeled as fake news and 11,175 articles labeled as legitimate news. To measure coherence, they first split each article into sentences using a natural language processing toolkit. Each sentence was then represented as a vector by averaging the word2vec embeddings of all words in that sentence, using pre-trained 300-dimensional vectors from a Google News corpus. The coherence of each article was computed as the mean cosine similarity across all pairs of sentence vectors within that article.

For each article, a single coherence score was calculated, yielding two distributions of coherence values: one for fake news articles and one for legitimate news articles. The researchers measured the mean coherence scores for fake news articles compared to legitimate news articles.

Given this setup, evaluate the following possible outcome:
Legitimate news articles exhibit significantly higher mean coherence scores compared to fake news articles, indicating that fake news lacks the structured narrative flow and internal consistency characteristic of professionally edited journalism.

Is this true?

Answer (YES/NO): YES